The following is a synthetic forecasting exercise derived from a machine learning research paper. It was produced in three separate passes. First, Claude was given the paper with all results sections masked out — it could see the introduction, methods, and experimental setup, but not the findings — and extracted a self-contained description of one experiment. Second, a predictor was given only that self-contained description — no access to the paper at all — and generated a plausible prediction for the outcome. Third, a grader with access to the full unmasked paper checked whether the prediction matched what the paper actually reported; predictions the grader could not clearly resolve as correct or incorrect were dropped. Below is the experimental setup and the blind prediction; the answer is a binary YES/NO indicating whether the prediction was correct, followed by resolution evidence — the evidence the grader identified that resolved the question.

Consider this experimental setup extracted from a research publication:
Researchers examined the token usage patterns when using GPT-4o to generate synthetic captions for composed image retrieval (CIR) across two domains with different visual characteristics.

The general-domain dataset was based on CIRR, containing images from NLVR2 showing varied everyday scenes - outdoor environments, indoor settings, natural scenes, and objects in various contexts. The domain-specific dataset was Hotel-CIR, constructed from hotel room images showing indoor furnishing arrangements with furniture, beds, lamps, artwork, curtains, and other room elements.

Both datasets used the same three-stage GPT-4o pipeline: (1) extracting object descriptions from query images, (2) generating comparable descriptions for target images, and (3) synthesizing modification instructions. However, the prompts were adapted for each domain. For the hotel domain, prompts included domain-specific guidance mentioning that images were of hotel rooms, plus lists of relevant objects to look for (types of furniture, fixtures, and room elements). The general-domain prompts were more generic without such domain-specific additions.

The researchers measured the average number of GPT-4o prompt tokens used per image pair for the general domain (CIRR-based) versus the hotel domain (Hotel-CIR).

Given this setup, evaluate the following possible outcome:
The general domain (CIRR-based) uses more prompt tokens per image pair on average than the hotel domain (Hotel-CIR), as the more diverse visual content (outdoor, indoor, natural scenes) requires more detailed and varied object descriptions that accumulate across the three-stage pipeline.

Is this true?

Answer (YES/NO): NO